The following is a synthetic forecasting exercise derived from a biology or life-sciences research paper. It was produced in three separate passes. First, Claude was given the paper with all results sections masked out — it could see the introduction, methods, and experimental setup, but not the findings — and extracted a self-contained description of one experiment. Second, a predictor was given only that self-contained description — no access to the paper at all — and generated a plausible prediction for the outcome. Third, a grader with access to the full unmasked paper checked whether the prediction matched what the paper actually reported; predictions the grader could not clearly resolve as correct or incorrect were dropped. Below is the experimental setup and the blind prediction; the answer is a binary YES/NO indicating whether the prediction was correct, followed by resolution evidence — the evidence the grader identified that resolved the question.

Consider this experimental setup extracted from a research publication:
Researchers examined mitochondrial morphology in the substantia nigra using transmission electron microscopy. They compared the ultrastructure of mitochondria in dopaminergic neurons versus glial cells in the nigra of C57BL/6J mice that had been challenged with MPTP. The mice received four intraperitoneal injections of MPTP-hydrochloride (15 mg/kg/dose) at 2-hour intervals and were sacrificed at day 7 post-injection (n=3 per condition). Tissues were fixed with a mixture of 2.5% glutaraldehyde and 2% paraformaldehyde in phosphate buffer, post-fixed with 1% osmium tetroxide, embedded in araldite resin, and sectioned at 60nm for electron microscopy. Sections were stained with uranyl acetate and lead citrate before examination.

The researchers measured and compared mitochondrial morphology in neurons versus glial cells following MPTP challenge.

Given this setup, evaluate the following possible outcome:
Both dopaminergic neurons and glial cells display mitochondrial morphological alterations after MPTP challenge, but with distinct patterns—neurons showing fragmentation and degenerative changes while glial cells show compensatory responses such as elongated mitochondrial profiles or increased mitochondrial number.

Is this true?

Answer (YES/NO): NO